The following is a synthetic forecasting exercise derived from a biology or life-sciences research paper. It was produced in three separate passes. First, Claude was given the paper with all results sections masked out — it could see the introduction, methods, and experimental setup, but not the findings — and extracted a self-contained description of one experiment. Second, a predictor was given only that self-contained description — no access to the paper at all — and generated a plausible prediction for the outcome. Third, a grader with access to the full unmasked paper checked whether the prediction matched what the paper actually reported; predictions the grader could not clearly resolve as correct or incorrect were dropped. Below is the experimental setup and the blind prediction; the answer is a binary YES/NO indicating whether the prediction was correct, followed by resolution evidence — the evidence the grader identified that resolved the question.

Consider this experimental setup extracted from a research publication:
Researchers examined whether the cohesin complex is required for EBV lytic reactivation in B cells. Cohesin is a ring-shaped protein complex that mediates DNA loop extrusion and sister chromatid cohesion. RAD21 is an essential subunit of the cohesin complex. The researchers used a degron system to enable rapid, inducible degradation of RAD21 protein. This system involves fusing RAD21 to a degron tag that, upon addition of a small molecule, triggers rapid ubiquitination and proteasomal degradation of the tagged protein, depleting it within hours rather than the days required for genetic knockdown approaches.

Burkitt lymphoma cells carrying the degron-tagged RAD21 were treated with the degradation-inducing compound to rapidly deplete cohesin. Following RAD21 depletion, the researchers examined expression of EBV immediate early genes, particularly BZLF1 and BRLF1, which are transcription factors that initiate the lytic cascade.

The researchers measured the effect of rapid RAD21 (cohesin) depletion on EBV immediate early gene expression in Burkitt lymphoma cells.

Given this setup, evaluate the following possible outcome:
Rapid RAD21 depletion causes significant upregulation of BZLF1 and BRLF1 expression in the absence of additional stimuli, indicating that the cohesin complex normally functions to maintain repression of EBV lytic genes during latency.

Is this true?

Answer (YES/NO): NO